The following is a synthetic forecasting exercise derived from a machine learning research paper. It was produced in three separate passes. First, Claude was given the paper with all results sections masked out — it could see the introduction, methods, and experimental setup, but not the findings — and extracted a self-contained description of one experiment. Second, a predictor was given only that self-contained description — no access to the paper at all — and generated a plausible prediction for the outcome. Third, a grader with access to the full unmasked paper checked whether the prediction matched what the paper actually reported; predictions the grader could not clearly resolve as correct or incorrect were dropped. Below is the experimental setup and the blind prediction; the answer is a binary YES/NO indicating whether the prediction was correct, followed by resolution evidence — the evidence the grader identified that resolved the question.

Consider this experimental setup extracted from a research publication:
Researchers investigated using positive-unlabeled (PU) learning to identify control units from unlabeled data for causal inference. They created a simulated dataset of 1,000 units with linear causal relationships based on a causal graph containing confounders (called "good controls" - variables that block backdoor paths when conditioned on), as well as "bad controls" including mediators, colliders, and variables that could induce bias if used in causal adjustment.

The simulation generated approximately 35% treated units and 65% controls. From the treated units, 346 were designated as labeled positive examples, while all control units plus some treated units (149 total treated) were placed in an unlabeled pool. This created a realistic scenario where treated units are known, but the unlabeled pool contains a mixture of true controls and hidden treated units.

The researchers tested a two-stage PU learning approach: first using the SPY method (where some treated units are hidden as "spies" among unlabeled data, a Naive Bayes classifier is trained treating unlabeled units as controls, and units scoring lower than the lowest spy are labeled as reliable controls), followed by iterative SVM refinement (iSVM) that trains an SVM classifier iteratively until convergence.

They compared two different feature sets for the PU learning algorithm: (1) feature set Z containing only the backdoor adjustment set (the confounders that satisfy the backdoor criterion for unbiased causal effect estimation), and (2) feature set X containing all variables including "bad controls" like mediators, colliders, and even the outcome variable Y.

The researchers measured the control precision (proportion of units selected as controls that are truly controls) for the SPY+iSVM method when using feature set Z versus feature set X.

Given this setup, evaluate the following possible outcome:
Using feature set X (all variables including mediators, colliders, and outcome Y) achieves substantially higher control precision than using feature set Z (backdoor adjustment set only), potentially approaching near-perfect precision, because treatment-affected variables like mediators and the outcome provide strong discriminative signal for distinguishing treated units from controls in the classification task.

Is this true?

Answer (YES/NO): YES